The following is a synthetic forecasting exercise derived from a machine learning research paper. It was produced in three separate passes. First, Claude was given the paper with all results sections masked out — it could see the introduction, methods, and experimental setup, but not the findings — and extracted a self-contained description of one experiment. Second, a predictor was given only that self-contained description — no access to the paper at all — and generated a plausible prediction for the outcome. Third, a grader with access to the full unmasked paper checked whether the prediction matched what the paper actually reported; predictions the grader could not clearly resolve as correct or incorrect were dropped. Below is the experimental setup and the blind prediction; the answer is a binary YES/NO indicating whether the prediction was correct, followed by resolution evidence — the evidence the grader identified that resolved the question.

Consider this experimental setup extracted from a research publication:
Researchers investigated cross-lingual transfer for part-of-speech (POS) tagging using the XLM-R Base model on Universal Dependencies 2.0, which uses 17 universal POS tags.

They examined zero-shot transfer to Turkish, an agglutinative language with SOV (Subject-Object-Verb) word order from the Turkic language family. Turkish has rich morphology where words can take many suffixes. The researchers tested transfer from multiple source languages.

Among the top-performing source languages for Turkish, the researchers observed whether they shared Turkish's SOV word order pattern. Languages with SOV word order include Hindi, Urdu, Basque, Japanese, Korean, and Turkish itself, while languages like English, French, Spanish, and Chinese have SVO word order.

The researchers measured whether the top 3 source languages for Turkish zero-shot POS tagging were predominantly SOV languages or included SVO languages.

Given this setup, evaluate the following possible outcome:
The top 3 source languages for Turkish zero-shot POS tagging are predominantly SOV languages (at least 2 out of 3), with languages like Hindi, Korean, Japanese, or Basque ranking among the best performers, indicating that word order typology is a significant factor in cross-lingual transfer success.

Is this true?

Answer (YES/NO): YES